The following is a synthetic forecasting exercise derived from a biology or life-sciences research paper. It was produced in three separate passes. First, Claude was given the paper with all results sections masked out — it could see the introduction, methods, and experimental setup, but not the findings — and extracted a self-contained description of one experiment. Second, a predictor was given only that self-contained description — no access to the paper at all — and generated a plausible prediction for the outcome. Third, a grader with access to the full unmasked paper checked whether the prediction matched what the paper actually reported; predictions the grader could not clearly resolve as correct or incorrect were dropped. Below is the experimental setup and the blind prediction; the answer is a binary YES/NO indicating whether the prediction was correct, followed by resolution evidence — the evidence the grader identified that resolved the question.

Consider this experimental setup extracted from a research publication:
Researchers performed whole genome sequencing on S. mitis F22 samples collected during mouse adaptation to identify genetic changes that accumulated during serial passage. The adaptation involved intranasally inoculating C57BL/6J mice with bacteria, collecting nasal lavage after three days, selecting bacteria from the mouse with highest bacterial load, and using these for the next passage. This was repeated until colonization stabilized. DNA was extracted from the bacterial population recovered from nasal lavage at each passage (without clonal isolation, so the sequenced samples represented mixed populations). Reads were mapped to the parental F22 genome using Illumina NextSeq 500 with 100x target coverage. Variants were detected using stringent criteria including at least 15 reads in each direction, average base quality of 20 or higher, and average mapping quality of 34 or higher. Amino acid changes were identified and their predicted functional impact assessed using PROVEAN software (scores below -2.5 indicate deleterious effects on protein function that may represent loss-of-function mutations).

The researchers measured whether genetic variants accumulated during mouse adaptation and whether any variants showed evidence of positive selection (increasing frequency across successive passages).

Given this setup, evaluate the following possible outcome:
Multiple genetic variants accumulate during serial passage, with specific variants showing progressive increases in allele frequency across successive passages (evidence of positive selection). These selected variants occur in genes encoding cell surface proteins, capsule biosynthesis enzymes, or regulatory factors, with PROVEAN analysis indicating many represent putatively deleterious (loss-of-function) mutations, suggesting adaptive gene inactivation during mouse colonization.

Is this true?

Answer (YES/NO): NO